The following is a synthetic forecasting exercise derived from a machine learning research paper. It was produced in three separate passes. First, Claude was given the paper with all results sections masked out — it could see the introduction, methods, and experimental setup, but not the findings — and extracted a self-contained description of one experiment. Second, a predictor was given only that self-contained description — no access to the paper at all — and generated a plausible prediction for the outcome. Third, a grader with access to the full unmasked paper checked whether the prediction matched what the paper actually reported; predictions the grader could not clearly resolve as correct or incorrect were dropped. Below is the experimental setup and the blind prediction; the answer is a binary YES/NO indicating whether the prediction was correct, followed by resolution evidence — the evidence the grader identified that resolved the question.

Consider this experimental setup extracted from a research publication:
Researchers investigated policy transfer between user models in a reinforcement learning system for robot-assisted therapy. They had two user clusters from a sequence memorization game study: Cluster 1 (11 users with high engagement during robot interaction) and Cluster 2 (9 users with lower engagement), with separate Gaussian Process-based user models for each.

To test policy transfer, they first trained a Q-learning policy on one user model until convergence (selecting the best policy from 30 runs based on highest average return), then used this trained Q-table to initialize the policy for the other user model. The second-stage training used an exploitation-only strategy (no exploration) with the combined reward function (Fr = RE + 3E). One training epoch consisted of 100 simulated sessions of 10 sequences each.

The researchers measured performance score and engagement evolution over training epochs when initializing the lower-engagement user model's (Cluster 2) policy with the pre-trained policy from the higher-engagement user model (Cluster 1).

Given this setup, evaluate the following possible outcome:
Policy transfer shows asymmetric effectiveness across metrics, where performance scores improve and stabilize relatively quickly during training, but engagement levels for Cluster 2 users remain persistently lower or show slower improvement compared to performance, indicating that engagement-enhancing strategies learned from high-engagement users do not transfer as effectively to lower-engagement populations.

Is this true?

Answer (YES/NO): NO